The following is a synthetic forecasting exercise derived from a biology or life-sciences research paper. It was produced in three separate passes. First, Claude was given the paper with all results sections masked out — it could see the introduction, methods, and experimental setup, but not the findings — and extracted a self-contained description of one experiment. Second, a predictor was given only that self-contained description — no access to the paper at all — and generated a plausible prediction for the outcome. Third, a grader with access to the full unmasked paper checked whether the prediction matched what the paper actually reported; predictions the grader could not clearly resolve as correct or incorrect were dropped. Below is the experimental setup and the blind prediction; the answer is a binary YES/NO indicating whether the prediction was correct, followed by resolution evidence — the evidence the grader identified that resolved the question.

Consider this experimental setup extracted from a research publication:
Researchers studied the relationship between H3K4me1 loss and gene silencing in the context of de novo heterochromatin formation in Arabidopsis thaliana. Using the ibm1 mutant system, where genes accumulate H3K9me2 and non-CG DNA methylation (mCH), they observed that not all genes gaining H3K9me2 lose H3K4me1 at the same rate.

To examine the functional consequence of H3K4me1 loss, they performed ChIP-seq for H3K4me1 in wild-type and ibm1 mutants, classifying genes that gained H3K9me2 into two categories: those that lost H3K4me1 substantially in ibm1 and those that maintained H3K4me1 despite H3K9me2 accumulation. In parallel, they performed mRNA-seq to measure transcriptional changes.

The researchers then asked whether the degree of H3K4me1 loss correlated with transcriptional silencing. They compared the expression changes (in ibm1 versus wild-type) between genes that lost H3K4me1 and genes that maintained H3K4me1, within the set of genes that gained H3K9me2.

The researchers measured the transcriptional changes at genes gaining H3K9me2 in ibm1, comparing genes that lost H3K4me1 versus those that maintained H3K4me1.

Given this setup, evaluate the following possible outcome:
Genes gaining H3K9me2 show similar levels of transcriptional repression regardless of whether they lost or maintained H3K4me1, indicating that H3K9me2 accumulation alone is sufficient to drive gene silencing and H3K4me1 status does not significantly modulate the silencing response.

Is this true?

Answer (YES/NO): NO